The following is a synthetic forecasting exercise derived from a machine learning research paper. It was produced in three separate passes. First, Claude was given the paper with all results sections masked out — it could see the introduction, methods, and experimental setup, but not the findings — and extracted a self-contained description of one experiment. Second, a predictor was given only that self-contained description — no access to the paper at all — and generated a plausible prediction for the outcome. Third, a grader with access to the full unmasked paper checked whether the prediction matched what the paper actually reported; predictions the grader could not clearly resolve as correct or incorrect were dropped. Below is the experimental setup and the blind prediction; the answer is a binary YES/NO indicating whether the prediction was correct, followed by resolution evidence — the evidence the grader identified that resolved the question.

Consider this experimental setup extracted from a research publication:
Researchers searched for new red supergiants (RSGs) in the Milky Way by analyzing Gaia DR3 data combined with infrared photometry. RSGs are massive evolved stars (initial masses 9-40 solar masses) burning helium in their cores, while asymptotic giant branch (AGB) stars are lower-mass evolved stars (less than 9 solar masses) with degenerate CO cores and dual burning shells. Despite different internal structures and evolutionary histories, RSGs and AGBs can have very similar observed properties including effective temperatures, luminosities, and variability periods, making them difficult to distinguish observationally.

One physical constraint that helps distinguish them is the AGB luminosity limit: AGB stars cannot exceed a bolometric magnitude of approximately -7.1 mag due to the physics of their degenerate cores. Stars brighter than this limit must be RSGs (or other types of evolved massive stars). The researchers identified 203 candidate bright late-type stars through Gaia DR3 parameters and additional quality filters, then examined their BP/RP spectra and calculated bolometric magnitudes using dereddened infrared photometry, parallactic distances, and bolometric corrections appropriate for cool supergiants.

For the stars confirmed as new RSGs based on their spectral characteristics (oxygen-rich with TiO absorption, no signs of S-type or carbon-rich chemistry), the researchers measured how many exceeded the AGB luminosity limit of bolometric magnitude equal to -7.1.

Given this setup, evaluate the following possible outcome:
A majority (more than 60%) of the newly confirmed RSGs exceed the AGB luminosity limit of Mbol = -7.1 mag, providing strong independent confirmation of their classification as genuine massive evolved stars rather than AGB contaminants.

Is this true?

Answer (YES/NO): NO